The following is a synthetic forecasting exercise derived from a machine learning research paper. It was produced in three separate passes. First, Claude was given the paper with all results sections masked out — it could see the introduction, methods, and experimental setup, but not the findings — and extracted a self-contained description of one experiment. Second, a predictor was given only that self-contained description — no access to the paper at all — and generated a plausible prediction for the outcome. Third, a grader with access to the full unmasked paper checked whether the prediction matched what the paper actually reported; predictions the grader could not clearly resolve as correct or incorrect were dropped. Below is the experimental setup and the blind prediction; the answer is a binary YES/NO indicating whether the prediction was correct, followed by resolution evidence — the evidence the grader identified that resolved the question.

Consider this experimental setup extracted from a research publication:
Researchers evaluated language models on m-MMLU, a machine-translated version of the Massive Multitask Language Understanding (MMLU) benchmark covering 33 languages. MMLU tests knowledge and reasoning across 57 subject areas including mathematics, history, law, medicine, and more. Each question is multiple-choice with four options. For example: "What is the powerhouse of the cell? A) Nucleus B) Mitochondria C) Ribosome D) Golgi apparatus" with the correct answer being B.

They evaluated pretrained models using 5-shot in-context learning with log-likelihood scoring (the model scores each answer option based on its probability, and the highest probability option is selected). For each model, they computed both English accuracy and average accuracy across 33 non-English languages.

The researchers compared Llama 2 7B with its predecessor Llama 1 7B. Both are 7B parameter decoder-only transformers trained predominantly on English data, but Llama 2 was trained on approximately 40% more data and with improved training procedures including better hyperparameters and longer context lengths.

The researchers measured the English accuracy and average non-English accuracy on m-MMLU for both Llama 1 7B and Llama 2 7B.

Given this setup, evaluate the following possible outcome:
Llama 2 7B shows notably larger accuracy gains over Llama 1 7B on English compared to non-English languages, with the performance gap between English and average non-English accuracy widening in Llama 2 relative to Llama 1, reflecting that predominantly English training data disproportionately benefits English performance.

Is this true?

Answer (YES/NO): YES